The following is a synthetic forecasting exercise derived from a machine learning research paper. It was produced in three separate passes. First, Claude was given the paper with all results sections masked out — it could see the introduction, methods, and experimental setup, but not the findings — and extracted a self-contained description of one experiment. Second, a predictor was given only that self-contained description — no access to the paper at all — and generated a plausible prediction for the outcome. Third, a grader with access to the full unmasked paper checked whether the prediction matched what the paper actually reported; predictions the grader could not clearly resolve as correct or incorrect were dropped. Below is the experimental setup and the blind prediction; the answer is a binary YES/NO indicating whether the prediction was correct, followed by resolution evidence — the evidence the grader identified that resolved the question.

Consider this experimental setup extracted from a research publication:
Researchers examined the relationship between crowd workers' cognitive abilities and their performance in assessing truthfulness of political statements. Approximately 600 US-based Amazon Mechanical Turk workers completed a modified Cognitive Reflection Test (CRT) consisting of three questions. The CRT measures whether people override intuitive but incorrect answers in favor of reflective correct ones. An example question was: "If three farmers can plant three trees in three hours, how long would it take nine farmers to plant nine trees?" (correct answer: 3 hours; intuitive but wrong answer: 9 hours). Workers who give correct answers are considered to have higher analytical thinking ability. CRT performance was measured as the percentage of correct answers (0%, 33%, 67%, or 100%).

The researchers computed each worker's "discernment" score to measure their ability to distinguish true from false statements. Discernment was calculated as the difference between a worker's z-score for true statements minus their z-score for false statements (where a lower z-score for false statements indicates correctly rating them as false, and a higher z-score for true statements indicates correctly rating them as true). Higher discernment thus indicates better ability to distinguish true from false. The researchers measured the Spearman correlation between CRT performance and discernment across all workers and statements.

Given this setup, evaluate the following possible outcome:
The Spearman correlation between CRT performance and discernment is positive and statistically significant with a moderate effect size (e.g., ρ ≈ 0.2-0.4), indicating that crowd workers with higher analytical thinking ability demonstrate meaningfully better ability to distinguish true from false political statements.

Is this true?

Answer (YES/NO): NO